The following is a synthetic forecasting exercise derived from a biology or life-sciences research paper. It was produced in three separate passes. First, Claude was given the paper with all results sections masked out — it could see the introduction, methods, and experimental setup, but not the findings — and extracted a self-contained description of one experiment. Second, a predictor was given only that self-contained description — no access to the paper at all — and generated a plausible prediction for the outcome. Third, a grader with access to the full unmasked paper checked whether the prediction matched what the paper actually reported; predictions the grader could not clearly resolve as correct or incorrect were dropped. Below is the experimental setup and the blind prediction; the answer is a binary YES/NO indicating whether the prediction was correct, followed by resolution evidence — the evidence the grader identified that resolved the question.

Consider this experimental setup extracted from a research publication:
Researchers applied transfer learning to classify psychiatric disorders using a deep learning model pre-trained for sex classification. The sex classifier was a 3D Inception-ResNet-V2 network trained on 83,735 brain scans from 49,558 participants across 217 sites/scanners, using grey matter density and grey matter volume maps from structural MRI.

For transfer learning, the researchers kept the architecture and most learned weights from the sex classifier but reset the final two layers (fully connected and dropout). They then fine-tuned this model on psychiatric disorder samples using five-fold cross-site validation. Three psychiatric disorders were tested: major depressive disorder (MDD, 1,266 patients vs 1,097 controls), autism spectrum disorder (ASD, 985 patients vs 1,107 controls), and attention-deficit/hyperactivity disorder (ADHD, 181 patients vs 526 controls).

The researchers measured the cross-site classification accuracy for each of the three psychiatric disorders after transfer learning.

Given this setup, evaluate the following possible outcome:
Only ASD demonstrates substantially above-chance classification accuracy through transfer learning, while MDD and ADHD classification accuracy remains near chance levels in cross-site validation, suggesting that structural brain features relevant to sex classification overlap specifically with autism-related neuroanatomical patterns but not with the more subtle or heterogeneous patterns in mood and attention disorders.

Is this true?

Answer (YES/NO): NO